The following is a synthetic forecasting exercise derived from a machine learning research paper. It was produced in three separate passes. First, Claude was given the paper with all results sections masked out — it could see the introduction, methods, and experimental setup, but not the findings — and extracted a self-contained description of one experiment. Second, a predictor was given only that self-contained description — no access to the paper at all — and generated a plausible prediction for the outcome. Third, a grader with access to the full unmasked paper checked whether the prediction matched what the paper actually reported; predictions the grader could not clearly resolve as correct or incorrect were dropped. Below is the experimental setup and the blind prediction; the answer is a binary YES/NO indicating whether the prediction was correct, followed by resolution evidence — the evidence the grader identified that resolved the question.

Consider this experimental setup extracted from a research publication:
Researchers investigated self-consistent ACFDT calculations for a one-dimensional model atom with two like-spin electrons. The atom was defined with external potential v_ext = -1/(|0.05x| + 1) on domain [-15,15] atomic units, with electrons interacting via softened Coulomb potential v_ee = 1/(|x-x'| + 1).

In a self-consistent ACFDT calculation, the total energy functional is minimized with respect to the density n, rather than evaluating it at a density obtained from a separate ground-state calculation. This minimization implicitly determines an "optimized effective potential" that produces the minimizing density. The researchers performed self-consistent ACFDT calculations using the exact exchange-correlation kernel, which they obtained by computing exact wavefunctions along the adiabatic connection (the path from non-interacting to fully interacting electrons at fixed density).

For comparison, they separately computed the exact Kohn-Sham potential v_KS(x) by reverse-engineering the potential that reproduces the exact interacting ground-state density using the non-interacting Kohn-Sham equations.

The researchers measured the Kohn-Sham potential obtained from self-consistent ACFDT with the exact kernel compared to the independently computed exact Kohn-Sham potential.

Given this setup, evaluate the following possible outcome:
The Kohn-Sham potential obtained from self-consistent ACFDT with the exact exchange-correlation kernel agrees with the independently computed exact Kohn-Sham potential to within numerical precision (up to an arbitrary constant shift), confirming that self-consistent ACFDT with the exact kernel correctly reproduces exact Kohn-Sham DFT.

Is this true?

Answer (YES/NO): YES